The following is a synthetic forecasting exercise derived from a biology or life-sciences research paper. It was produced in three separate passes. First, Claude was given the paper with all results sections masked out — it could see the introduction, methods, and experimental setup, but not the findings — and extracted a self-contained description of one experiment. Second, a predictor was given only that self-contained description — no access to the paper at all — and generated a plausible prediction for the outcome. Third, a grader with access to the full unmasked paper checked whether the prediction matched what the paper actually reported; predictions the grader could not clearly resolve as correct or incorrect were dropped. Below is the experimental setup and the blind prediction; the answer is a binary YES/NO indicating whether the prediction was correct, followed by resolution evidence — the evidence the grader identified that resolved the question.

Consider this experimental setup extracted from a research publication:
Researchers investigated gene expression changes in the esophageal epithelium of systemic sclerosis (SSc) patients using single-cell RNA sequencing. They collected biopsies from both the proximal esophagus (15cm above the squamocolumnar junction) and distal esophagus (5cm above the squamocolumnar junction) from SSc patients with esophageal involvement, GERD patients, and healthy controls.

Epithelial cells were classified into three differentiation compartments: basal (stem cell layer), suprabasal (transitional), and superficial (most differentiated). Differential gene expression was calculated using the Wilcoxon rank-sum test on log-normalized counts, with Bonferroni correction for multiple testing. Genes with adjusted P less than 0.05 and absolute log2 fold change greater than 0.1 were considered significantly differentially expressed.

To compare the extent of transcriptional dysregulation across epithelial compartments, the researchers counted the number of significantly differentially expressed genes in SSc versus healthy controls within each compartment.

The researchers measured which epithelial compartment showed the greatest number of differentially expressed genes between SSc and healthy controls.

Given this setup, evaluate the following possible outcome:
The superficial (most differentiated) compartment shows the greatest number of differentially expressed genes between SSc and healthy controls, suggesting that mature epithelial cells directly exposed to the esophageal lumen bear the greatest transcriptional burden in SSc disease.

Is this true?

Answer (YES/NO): YES